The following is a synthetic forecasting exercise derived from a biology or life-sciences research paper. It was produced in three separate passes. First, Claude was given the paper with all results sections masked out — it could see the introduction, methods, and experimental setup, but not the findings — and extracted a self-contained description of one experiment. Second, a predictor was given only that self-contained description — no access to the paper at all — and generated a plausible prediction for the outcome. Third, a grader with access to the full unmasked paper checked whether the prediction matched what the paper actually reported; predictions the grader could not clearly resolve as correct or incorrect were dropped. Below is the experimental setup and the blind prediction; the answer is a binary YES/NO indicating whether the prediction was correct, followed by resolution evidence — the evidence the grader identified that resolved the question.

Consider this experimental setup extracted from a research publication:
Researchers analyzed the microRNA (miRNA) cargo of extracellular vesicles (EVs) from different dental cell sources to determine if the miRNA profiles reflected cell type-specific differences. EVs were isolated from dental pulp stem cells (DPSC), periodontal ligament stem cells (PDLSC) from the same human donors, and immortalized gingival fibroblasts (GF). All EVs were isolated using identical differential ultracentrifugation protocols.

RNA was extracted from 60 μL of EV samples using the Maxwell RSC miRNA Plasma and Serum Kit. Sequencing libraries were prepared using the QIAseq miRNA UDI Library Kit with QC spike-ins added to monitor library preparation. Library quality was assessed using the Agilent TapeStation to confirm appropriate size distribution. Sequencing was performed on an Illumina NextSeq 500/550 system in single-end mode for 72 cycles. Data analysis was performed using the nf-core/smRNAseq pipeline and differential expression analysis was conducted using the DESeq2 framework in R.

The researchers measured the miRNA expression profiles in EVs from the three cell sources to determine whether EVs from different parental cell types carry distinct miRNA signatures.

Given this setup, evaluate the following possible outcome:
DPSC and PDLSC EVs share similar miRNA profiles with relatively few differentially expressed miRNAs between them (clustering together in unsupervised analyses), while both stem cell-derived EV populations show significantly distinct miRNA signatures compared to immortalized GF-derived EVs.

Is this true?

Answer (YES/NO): NO